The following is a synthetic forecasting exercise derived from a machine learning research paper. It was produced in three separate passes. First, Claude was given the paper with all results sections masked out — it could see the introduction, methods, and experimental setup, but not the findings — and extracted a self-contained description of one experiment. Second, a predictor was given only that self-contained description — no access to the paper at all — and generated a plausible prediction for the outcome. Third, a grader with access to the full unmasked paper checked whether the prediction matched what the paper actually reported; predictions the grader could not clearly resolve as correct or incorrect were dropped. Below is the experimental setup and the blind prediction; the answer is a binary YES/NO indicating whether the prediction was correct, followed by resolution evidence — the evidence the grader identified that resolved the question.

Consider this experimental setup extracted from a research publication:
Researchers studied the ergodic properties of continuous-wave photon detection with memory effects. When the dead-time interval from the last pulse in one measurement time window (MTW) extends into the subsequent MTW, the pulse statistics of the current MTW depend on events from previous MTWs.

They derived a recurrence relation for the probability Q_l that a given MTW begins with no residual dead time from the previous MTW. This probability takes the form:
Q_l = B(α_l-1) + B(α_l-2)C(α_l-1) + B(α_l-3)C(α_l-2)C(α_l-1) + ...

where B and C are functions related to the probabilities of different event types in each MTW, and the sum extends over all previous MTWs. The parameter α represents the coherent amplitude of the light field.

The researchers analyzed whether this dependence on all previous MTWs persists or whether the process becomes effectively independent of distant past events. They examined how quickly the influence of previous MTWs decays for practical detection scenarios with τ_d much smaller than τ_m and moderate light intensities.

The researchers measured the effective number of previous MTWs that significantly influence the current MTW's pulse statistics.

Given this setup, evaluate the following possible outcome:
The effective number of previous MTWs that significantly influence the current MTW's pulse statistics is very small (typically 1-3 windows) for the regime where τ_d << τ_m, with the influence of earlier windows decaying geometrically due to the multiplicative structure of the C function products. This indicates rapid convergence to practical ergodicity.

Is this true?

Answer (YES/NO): YES